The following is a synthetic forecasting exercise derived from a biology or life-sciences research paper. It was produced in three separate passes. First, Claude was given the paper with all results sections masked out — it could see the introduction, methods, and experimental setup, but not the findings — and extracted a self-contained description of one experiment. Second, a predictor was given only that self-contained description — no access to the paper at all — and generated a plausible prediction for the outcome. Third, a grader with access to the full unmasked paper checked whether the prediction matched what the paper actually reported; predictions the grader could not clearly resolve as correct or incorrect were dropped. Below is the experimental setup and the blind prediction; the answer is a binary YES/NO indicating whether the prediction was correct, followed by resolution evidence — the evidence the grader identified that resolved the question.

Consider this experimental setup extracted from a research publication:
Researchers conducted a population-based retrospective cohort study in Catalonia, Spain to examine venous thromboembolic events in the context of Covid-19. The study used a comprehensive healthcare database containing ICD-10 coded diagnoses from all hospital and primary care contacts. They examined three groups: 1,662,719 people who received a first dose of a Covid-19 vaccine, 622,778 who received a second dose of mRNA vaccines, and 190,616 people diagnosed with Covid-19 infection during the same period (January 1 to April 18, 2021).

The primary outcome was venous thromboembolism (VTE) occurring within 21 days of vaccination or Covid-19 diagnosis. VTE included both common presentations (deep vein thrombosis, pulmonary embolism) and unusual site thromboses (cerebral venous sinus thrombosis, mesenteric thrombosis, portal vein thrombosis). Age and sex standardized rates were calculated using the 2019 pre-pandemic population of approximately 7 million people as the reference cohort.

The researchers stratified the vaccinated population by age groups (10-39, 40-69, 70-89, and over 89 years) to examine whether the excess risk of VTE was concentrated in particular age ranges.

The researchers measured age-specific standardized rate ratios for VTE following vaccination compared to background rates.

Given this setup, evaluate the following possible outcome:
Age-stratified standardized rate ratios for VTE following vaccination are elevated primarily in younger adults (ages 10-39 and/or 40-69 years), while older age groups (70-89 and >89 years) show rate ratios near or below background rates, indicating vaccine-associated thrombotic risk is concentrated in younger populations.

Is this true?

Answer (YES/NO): NO